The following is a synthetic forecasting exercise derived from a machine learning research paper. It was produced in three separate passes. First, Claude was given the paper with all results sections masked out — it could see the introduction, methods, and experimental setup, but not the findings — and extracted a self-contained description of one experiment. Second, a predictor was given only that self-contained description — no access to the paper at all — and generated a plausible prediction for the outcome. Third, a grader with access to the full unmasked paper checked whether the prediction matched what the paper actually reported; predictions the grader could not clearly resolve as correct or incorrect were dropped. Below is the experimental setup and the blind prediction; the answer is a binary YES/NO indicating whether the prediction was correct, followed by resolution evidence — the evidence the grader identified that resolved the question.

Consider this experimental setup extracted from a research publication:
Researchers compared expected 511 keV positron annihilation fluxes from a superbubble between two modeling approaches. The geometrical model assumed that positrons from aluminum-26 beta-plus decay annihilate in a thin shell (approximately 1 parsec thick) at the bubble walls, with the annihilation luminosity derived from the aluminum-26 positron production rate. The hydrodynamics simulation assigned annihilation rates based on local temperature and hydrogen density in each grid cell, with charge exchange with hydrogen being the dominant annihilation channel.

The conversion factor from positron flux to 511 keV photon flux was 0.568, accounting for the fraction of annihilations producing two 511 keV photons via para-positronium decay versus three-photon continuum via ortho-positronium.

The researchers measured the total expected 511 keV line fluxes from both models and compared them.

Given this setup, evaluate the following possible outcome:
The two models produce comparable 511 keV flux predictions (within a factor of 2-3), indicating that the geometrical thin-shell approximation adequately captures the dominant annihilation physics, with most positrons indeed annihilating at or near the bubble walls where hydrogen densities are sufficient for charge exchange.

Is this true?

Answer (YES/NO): NO